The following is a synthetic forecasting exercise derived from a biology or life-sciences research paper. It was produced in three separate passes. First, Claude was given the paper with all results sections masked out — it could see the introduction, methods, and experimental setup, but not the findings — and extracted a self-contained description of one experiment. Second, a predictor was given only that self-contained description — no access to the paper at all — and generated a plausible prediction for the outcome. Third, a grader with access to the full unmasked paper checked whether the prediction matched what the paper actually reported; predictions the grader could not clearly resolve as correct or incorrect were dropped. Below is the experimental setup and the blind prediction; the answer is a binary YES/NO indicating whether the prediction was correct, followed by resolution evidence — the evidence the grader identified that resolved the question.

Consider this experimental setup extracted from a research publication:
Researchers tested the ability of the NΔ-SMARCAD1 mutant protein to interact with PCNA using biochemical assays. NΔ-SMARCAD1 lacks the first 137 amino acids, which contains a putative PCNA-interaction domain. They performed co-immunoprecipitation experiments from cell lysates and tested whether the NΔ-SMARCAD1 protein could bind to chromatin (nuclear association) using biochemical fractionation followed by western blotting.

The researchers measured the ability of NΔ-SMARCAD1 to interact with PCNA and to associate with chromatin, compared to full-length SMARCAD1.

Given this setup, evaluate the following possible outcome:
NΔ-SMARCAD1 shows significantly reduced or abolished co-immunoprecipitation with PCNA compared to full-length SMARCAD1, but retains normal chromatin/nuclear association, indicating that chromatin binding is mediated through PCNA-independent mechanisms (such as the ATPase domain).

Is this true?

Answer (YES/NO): YES